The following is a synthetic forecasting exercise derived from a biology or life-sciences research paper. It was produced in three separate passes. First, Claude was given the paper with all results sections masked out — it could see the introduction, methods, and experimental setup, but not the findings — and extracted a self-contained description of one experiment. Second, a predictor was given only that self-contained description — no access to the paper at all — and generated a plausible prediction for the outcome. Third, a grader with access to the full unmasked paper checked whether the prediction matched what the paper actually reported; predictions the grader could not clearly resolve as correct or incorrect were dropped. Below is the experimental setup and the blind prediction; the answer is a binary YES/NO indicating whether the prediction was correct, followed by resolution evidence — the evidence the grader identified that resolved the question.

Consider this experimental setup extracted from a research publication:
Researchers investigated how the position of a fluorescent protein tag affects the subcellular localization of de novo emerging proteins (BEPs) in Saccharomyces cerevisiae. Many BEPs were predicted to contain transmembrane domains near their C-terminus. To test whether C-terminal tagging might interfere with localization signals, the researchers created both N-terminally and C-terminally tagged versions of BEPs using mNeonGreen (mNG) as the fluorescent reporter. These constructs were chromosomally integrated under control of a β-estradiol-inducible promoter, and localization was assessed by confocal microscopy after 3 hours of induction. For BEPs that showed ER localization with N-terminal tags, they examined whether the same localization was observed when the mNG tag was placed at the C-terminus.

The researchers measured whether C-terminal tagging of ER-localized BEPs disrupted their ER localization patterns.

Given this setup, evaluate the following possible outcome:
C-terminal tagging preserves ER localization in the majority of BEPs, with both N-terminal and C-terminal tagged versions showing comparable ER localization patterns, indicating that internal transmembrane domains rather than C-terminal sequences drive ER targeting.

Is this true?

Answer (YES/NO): NO